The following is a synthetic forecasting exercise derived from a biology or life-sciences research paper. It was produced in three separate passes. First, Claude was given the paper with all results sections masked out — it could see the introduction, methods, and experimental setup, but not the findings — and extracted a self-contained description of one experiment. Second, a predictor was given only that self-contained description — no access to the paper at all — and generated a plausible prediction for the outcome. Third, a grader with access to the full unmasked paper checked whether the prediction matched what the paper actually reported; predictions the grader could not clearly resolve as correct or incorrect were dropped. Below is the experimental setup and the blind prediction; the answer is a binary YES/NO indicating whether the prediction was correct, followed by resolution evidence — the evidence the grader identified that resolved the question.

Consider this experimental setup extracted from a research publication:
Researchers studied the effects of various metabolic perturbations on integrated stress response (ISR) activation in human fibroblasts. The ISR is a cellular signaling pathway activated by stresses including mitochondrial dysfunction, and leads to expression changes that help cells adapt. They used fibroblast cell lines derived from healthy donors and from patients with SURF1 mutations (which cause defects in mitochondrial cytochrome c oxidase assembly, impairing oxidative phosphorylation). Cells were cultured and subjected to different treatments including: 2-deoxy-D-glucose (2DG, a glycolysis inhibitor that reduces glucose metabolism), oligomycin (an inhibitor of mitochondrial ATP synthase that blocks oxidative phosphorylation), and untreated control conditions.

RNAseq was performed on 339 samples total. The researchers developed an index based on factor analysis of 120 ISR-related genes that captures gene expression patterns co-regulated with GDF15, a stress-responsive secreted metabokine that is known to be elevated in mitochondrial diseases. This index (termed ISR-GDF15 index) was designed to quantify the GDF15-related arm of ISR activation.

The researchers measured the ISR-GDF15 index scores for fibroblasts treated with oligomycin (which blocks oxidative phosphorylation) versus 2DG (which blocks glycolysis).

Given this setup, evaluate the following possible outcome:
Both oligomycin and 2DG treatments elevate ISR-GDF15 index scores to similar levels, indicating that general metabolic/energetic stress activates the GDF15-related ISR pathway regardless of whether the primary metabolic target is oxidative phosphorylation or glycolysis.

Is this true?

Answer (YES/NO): NO